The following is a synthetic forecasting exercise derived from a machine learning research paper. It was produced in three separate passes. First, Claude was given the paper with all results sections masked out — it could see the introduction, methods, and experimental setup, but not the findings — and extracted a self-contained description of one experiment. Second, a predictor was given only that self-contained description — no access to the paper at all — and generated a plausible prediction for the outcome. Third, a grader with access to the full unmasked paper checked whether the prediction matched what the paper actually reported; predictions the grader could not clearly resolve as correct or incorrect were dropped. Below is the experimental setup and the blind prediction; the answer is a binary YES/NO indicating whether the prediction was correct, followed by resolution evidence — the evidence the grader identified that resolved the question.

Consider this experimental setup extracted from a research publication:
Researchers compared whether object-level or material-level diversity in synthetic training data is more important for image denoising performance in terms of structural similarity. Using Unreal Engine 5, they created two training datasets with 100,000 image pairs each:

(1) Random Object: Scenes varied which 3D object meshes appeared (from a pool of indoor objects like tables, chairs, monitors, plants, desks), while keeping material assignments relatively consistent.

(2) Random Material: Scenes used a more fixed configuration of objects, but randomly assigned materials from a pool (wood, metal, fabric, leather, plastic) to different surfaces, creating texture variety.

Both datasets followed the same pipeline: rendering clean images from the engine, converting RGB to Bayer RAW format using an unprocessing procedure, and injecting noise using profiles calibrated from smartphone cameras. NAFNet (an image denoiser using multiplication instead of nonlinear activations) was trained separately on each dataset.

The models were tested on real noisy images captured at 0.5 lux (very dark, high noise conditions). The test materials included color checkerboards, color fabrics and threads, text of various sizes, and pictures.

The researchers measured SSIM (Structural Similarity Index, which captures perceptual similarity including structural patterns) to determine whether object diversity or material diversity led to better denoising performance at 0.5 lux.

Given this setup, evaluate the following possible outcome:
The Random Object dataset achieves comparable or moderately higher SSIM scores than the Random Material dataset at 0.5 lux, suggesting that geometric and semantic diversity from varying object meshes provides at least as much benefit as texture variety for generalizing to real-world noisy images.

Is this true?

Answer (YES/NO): YES